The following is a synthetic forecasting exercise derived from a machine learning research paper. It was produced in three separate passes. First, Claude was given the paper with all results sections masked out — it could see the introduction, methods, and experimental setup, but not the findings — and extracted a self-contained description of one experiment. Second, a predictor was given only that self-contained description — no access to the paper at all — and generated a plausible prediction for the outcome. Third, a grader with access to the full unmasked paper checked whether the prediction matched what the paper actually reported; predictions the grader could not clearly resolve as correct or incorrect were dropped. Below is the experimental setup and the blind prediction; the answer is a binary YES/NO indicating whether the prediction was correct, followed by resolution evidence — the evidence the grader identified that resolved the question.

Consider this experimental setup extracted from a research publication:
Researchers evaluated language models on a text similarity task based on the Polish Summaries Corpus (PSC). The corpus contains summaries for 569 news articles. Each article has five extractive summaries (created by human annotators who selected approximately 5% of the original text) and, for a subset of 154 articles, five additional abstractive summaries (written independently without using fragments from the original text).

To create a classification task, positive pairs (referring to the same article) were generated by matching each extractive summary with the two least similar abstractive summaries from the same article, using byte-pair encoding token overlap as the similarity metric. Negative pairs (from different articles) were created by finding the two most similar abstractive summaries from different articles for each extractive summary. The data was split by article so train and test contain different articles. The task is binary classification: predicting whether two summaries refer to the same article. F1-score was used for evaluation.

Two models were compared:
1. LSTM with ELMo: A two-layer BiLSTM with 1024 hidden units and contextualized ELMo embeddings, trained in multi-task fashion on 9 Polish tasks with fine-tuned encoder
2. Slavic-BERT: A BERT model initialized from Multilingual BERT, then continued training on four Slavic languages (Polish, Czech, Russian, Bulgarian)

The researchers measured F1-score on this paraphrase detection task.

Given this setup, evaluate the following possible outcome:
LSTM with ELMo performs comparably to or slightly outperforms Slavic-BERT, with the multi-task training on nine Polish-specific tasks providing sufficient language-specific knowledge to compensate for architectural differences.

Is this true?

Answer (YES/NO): NO